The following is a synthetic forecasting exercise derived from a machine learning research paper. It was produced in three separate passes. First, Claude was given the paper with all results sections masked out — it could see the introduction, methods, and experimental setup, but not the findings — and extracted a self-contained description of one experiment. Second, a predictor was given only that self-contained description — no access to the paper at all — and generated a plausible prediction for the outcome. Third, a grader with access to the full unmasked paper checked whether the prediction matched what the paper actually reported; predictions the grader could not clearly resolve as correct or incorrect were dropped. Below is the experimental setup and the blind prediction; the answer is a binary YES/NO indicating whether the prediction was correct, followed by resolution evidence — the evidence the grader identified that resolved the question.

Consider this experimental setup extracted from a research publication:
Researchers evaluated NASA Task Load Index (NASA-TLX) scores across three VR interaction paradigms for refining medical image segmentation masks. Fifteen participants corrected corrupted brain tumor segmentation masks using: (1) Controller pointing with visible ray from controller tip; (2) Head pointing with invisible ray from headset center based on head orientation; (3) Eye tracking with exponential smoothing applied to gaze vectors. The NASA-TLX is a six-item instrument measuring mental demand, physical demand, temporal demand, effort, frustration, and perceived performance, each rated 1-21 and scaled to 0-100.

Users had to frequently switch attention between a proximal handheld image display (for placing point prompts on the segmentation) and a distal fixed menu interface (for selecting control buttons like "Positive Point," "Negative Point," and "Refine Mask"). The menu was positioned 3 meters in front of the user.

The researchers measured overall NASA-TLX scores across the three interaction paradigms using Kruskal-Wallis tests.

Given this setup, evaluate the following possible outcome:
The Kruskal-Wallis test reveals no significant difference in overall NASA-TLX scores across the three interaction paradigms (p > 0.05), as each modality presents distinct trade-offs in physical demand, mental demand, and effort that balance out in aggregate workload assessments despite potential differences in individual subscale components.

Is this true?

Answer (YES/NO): YES